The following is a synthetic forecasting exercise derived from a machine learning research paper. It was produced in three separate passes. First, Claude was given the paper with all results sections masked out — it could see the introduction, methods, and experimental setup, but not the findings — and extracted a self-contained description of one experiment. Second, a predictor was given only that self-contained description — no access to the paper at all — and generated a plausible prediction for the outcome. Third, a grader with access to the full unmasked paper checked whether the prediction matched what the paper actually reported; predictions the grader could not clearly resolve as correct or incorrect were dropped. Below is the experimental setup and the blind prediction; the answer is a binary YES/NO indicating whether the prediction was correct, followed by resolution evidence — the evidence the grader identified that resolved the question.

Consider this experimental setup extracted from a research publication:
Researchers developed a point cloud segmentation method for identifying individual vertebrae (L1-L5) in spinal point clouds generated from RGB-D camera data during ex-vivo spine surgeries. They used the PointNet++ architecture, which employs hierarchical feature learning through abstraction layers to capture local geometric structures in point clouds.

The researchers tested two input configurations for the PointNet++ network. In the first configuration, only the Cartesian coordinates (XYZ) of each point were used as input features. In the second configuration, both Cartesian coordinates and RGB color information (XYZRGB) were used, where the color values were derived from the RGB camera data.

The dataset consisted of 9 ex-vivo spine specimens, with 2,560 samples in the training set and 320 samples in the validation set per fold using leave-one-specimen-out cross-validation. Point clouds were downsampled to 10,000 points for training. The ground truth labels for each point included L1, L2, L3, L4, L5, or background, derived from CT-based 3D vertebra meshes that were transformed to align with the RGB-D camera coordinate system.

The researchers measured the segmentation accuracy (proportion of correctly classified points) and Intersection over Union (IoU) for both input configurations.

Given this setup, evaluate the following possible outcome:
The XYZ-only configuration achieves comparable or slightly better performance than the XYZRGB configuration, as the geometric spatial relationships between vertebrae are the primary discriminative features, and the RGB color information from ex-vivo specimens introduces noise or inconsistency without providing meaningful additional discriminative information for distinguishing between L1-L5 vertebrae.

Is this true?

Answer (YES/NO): NO